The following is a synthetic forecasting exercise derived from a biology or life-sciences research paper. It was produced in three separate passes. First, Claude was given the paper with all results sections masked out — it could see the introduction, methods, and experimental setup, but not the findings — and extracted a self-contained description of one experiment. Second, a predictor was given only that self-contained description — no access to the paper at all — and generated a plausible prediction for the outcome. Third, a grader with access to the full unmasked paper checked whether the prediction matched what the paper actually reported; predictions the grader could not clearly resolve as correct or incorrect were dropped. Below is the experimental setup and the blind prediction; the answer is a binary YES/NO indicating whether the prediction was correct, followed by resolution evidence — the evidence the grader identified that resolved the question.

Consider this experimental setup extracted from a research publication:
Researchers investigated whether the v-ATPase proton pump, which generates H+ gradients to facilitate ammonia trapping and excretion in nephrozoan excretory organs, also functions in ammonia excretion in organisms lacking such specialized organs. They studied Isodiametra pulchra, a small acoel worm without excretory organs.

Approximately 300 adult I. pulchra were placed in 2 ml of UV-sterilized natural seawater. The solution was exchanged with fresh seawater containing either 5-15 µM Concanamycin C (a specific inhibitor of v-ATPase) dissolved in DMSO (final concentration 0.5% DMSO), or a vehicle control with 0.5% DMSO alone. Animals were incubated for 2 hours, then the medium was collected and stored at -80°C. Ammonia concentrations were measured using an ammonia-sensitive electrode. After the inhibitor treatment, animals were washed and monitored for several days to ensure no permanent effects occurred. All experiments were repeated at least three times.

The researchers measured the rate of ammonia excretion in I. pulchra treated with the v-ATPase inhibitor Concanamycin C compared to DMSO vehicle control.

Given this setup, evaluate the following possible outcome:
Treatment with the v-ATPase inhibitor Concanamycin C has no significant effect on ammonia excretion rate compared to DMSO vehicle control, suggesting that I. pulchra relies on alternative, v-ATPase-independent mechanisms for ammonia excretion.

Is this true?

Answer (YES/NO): YES